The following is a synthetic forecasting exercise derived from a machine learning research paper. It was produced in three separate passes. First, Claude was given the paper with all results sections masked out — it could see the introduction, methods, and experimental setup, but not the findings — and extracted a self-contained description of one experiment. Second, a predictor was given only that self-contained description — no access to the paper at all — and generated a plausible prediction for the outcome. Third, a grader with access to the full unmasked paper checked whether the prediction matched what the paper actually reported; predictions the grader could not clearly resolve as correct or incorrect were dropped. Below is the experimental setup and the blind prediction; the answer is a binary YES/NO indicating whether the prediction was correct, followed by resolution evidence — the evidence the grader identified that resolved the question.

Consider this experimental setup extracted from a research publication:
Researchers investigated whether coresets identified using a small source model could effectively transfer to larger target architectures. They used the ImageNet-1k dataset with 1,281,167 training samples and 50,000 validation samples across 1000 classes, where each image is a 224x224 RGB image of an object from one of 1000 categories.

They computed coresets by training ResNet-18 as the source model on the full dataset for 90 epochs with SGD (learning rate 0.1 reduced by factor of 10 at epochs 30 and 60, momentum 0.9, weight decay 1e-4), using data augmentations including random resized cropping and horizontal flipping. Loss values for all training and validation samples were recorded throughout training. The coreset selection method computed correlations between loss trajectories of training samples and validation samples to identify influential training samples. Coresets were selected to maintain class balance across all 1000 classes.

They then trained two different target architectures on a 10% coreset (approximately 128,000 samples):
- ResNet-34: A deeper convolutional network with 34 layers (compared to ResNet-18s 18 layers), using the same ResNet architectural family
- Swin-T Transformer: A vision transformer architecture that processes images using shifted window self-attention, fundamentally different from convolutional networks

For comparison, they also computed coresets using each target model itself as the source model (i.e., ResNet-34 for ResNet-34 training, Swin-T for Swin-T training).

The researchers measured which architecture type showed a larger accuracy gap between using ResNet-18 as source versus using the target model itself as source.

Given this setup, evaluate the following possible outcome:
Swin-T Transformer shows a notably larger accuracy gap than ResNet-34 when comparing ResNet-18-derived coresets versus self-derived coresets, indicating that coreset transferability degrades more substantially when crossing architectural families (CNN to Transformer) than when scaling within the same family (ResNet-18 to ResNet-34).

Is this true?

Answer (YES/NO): NO